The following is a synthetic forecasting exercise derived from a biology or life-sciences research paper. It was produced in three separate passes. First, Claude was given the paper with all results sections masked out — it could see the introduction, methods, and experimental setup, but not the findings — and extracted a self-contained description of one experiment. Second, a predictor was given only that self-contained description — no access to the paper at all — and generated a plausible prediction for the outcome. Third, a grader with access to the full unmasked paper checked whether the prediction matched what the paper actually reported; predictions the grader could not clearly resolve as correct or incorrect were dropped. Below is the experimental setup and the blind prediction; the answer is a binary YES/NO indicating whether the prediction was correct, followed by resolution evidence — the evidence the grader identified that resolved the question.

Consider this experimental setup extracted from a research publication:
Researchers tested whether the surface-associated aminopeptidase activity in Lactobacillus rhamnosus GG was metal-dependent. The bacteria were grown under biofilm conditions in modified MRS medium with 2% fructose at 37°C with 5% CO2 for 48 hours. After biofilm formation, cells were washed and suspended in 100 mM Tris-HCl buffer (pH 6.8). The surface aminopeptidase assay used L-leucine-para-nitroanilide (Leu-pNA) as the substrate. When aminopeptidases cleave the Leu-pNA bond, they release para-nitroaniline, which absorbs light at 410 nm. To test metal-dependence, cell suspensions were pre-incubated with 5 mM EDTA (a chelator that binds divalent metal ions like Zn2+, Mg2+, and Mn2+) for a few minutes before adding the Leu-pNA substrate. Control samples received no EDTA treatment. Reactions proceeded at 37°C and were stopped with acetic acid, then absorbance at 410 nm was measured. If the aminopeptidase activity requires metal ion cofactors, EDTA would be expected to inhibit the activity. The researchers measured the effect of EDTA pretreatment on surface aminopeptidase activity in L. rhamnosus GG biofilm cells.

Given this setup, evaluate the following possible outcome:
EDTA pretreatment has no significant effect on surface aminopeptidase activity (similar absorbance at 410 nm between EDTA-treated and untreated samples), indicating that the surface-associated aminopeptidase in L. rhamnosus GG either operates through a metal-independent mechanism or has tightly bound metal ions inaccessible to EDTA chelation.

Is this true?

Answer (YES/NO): YES